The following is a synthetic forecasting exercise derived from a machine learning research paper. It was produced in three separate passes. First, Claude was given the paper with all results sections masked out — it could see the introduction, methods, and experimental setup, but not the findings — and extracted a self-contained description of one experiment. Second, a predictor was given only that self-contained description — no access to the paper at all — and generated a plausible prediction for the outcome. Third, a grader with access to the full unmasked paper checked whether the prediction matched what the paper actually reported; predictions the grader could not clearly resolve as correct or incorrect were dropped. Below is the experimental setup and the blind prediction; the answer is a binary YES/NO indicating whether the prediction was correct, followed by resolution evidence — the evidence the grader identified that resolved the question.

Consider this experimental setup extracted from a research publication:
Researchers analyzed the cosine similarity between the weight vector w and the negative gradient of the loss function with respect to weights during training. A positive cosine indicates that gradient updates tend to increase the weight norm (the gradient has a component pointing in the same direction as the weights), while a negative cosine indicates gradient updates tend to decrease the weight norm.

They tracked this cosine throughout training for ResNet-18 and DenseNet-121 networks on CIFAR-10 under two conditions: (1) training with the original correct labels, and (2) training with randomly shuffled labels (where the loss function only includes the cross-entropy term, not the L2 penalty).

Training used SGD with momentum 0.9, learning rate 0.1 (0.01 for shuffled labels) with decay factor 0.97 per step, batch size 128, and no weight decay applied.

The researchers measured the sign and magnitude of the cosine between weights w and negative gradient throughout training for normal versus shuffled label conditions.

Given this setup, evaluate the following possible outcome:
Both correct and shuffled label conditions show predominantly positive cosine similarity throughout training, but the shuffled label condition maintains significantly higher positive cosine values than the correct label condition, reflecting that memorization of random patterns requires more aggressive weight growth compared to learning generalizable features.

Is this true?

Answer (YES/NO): NO